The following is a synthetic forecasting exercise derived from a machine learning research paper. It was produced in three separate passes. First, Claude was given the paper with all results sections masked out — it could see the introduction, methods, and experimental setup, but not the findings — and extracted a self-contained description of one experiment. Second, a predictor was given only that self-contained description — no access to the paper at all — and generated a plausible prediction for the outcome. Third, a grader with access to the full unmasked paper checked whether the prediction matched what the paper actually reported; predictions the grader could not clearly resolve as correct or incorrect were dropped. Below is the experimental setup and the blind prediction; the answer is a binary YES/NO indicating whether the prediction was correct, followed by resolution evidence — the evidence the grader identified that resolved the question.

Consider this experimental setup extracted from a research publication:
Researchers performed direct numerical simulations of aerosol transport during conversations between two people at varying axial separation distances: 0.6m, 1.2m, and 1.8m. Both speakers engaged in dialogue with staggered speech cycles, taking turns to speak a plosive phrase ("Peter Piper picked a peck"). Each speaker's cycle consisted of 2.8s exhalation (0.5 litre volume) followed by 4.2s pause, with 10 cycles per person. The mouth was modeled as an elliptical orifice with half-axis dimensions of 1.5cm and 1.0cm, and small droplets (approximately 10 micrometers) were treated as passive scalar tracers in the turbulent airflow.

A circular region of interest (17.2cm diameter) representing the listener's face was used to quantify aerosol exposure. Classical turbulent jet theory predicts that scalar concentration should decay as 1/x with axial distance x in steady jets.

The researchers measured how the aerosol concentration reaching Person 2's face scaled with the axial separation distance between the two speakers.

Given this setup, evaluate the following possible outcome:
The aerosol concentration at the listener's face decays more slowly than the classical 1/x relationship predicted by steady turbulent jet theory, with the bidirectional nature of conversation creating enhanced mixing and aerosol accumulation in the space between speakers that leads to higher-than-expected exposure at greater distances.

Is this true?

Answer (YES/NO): NO